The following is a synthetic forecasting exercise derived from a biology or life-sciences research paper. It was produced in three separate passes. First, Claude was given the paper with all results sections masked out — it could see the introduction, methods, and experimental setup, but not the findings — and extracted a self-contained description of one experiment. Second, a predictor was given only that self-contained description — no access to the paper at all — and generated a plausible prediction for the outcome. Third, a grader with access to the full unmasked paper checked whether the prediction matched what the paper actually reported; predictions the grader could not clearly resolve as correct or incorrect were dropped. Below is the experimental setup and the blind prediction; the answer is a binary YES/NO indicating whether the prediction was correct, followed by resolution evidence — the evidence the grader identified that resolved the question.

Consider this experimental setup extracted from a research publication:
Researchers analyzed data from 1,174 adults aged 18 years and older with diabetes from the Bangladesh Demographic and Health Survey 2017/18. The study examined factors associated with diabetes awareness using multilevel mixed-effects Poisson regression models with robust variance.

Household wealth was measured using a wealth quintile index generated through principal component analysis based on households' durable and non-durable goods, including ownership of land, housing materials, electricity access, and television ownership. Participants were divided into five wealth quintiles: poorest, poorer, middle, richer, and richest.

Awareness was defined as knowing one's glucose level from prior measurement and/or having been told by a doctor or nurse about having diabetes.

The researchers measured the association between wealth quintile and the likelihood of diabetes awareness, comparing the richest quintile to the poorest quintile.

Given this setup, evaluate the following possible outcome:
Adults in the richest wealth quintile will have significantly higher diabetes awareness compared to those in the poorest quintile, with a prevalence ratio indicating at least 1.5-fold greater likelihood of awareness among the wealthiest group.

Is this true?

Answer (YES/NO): NO